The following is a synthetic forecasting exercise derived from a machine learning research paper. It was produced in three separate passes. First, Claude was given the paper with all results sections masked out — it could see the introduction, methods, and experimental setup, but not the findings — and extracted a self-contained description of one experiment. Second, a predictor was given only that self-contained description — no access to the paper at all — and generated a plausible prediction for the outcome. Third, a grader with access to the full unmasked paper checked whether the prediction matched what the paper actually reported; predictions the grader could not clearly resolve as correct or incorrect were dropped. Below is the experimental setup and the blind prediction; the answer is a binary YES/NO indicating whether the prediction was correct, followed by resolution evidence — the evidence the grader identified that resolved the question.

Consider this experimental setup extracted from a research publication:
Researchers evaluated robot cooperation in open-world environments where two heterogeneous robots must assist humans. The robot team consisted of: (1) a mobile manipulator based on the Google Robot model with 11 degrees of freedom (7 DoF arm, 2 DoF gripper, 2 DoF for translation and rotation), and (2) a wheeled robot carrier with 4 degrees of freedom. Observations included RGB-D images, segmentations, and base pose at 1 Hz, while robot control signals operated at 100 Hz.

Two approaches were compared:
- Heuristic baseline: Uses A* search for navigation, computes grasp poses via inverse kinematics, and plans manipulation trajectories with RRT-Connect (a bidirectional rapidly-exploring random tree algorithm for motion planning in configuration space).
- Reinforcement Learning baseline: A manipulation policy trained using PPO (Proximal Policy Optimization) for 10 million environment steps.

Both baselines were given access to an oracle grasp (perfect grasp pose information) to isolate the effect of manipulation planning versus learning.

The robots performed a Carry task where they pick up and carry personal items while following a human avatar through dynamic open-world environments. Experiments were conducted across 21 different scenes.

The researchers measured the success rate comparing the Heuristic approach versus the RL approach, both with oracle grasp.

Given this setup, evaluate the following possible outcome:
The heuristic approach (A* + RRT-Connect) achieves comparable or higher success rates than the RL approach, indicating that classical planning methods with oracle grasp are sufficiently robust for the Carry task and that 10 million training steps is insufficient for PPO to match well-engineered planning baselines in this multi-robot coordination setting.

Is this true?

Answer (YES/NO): YES